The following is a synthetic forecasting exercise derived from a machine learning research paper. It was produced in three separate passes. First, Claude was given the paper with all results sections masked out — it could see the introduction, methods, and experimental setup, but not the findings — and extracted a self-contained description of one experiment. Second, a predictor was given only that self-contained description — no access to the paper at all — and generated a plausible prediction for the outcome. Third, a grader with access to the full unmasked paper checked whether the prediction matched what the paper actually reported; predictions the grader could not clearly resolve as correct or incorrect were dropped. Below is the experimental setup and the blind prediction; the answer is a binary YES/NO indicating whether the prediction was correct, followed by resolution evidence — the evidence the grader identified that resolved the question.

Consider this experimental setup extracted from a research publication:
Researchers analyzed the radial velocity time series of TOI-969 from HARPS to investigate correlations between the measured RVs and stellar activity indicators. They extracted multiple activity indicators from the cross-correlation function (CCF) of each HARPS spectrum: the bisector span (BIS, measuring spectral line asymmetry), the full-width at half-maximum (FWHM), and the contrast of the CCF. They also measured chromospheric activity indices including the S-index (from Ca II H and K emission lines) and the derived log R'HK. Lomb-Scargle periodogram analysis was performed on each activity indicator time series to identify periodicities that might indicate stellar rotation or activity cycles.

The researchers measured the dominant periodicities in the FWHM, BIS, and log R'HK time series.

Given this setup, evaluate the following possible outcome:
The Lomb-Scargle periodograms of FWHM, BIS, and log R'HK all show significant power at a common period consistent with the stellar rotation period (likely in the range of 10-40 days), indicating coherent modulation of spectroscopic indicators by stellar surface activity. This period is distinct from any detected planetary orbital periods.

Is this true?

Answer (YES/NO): YES